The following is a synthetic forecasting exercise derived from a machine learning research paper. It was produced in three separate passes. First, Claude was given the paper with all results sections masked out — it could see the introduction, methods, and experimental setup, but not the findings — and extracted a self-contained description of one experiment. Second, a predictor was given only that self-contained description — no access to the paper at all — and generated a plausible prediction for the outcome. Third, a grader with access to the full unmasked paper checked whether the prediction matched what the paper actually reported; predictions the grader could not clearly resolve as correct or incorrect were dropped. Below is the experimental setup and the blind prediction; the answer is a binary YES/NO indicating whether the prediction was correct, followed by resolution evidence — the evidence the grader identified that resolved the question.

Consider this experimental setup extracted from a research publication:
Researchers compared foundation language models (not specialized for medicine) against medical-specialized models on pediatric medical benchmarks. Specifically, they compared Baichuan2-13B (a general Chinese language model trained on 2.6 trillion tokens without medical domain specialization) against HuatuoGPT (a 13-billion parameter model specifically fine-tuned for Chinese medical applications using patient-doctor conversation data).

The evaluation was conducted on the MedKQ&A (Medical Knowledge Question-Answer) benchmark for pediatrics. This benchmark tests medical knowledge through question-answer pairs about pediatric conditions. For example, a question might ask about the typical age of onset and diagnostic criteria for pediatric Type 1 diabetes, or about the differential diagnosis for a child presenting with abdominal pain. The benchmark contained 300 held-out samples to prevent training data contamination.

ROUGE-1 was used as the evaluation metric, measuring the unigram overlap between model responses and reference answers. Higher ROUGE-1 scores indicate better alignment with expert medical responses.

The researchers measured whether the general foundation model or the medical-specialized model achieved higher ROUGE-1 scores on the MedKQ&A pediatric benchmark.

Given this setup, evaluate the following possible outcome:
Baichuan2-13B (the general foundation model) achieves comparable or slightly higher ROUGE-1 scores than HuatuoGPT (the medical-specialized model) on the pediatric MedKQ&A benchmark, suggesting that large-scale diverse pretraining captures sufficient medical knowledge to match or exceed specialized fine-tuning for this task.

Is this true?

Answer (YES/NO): NO